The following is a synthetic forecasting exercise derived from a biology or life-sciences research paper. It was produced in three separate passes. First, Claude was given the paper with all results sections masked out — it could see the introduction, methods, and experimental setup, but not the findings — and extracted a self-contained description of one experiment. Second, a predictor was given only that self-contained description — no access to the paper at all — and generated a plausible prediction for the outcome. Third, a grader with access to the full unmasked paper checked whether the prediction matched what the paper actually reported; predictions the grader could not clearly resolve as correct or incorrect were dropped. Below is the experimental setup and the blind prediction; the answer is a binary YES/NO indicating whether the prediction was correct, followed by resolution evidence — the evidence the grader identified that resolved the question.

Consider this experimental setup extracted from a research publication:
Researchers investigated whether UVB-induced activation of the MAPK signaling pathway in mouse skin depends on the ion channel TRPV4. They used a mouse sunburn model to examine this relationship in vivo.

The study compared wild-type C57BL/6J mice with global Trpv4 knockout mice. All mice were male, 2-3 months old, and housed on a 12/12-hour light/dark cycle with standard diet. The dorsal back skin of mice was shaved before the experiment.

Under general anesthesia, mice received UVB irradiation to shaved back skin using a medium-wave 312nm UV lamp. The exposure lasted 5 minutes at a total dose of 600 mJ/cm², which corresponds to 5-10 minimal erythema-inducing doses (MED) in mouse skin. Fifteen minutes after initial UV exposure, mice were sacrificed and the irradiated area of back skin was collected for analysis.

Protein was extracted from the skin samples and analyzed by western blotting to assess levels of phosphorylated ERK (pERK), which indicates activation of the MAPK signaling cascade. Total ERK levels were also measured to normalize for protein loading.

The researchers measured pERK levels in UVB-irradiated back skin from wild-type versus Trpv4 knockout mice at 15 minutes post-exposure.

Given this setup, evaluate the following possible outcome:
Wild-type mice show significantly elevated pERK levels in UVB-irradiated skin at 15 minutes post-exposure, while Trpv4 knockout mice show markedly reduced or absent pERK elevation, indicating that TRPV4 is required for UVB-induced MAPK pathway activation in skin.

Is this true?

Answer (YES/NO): YES